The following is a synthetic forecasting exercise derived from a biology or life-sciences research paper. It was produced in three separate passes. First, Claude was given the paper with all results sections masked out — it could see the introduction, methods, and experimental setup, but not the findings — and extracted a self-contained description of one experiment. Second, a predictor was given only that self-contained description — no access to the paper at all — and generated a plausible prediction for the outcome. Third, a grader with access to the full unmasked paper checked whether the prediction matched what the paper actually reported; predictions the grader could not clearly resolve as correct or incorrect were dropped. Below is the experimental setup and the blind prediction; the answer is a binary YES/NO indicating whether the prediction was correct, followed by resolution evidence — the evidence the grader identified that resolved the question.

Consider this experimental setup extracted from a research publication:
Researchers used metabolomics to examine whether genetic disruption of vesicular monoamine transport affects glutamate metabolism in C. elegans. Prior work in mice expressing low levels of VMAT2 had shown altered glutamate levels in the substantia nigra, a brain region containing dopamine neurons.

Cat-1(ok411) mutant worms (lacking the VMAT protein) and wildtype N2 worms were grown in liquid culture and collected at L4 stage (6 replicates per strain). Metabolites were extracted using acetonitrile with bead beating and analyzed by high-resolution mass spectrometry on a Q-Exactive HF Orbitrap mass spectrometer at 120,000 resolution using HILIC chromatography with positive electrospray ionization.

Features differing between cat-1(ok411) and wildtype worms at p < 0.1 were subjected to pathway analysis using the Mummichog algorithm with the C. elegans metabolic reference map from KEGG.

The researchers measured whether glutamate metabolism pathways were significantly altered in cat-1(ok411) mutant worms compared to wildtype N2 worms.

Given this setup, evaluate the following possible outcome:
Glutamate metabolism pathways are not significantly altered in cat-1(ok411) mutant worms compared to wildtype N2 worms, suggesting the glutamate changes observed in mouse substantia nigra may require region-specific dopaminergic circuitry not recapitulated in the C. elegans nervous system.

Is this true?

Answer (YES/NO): NO